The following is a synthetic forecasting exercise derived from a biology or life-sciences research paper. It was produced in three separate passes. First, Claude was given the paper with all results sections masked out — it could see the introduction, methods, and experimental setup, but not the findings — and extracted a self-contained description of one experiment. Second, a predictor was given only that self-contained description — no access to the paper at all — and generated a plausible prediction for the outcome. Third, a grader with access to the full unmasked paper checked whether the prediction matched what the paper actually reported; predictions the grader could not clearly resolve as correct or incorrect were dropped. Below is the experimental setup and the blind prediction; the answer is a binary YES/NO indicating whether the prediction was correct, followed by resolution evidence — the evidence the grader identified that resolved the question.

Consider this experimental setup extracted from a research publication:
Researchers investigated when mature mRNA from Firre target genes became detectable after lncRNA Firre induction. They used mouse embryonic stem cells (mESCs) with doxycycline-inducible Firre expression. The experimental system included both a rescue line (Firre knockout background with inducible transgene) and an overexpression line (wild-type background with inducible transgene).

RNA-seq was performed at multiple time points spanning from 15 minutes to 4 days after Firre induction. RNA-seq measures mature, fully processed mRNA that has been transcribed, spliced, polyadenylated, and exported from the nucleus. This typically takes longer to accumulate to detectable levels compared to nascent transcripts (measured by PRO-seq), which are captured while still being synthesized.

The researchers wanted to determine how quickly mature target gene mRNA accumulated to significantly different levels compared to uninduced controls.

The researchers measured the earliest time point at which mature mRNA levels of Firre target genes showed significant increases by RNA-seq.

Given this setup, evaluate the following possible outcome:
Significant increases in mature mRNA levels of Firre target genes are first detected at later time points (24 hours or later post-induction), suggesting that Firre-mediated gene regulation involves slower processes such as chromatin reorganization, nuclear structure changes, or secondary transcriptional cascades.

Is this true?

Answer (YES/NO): NO